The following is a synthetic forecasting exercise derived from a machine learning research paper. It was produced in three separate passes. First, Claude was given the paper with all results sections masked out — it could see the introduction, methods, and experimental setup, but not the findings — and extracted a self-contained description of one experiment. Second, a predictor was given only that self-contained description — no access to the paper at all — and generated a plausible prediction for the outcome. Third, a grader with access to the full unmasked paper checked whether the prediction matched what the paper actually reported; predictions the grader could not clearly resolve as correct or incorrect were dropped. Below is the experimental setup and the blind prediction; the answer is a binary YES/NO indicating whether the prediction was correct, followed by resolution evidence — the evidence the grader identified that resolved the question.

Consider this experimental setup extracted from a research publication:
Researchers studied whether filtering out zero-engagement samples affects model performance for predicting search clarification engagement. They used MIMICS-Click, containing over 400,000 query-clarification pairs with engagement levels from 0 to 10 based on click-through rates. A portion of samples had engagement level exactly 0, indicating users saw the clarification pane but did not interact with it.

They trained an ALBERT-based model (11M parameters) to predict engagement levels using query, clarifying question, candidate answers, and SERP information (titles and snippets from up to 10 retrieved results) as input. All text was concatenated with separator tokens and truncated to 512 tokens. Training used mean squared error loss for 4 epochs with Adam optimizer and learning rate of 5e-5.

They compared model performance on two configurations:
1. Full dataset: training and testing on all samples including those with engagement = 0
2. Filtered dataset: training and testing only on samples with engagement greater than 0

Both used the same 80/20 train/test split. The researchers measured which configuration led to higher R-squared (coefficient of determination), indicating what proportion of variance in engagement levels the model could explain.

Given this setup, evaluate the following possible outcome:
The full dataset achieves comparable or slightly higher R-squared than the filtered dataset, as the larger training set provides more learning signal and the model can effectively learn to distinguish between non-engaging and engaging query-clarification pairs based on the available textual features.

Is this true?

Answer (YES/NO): NO